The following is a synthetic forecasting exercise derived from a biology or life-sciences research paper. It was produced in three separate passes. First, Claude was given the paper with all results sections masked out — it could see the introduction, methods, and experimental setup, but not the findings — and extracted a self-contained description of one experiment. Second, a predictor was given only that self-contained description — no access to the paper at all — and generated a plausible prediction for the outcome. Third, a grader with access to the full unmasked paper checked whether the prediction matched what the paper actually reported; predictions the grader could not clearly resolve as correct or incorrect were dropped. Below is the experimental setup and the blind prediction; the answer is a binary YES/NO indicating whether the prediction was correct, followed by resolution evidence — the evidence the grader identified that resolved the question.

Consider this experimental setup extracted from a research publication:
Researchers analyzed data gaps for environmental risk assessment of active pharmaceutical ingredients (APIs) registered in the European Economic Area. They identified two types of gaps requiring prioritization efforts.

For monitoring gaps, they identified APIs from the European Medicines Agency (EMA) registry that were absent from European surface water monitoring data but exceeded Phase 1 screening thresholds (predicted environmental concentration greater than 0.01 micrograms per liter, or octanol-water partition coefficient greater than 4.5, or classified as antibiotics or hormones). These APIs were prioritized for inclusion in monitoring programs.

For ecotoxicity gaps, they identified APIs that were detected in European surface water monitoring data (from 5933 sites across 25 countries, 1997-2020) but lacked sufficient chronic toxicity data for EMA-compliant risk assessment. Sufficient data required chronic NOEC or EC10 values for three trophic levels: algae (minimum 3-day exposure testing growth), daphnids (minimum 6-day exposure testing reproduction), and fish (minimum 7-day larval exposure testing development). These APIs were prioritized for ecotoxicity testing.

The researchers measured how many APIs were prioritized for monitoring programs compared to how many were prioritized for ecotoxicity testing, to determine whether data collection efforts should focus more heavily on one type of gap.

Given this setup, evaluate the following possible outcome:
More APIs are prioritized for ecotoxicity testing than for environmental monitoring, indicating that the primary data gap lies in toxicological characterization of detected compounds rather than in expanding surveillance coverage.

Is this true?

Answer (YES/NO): YES